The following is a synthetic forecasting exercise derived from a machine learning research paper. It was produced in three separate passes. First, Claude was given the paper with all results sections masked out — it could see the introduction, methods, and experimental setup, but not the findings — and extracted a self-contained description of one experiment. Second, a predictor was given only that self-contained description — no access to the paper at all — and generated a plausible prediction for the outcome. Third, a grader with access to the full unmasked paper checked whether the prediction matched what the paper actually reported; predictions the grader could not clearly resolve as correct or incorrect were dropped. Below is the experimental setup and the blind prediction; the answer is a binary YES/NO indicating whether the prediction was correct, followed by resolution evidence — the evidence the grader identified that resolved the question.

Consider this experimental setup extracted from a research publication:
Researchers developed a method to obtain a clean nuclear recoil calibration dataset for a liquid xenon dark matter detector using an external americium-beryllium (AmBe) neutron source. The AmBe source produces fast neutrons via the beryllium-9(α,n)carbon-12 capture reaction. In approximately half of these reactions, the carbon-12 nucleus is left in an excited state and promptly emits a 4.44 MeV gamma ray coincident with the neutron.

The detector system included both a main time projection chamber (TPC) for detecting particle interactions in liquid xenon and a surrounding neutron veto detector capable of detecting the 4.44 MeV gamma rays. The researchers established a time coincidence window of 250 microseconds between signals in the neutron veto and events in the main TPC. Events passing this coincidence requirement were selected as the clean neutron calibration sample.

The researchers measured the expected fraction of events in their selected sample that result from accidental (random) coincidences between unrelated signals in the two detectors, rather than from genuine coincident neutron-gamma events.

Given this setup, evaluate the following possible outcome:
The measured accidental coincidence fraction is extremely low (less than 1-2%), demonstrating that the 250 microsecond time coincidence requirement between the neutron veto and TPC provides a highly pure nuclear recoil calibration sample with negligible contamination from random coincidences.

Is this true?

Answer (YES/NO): YES